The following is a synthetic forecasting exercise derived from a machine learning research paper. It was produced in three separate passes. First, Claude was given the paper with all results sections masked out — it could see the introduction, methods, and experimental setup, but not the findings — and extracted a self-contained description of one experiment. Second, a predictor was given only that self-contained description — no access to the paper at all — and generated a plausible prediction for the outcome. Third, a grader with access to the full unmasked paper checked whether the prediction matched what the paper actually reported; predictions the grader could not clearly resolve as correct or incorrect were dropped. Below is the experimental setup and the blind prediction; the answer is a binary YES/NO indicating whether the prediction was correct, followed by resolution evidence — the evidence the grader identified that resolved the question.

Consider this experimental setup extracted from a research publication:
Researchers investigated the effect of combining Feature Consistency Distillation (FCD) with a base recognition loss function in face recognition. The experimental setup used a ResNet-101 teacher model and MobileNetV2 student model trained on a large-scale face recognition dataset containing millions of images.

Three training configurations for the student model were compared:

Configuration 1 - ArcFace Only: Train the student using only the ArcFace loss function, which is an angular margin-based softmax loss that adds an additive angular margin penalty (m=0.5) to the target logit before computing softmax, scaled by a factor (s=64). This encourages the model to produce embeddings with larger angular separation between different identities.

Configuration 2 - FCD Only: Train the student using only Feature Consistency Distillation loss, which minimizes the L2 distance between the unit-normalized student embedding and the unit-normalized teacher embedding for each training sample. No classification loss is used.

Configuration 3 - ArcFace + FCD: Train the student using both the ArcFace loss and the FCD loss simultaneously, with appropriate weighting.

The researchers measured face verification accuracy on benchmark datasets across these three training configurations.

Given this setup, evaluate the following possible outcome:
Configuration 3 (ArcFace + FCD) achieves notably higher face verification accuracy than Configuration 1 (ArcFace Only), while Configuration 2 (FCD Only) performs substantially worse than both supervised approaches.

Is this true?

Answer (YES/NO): NO